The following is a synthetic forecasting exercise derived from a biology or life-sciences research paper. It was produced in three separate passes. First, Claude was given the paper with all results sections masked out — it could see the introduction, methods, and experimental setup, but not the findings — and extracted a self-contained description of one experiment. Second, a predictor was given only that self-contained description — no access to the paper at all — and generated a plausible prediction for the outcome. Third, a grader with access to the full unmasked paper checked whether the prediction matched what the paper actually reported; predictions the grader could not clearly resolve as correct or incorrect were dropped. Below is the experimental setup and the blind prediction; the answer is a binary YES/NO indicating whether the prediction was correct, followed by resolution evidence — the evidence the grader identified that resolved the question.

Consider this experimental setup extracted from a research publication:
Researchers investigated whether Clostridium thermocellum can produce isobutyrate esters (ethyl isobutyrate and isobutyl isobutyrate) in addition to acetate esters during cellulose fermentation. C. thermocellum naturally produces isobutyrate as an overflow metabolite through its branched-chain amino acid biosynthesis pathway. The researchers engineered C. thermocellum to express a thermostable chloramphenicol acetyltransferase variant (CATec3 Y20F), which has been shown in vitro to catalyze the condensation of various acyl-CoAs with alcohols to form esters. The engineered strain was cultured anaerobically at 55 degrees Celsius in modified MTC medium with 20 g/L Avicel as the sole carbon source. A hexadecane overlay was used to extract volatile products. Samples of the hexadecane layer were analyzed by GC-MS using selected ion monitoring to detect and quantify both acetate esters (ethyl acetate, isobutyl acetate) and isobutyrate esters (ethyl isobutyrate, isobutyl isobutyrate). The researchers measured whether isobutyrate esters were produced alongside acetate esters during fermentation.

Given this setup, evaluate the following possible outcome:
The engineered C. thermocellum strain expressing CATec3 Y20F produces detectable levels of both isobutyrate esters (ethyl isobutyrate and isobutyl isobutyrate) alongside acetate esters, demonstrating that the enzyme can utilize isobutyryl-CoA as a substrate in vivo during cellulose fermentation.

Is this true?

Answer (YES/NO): YES